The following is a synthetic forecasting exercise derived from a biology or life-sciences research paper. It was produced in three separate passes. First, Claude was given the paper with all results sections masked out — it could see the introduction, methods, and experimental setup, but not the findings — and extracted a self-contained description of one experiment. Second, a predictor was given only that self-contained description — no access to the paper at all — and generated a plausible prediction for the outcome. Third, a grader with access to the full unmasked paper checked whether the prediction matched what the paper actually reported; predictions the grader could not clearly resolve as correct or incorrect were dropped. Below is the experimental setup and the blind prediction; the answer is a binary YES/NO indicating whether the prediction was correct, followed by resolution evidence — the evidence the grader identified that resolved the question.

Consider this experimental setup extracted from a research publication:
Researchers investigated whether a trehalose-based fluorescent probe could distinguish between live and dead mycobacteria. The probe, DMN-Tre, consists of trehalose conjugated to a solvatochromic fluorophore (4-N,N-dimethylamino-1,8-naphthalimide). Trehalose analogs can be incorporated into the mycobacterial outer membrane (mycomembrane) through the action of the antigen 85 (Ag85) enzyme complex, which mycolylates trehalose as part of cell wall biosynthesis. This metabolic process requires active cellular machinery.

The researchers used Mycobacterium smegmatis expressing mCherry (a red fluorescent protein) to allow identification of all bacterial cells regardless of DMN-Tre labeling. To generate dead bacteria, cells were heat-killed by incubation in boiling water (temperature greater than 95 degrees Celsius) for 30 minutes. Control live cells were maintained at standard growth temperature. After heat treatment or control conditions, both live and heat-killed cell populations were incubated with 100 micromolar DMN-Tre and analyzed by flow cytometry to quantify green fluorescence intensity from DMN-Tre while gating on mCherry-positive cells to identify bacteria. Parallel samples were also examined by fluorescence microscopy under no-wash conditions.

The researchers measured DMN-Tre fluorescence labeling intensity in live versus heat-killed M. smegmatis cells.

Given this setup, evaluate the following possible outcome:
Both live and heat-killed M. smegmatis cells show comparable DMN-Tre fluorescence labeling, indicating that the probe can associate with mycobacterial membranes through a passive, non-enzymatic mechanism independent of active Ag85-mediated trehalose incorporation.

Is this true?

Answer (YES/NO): NO